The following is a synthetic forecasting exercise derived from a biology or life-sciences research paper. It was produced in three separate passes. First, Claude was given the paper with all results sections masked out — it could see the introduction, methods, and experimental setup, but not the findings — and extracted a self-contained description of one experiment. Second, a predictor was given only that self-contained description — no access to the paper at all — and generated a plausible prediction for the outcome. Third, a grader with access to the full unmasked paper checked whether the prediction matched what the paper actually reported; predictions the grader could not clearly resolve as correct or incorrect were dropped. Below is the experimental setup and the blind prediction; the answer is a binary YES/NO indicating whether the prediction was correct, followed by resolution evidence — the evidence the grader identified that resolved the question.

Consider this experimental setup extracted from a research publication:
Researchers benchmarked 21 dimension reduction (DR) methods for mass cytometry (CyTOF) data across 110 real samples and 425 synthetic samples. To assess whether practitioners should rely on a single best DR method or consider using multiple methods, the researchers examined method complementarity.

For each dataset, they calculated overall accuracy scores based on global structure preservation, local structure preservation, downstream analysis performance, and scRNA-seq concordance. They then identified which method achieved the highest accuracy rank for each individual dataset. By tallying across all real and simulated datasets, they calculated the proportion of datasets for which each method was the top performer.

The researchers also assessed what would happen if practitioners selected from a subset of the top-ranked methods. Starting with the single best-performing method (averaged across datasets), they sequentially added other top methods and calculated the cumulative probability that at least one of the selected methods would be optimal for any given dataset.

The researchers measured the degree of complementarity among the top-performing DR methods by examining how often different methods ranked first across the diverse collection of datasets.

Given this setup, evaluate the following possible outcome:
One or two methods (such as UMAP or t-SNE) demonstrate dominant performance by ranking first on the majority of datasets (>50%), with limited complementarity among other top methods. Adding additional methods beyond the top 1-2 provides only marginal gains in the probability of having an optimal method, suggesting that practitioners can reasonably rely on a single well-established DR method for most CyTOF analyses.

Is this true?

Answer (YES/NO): NO